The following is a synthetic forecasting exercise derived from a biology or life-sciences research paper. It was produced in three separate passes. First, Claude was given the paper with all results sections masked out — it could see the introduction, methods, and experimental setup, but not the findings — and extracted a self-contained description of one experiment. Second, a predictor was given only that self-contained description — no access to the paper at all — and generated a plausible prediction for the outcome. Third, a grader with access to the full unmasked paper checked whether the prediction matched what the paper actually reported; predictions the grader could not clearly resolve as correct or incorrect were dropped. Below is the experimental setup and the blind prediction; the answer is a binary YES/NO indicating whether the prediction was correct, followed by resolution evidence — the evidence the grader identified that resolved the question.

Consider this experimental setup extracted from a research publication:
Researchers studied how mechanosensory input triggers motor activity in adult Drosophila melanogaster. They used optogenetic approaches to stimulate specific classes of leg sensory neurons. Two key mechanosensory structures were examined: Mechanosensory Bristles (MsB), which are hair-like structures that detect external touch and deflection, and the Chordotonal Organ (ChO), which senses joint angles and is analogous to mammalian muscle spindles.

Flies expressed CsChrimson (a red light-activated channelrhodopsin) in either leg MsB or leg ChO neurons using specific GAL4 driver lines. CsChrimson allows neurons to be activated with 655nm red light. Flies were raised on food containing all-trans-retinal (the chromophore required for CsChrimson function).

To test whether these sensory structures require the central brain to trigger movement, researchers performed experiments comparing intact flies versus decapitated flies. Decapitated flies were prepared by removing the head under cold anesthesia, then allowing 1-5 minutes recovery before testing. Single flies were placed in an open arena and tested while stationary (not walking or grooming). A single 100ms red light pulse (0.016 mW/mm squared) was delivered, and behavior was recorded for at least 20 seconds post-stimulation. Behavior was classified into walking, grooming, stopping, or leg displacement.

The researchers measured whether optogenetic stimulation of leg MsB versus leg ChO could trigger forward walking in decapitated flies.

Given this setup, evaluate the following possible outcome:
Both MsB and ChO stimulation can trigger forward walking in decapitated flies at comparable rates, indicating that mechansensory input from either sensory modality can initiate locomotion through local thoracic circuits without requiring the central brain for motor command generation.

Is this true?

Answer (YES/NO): NO